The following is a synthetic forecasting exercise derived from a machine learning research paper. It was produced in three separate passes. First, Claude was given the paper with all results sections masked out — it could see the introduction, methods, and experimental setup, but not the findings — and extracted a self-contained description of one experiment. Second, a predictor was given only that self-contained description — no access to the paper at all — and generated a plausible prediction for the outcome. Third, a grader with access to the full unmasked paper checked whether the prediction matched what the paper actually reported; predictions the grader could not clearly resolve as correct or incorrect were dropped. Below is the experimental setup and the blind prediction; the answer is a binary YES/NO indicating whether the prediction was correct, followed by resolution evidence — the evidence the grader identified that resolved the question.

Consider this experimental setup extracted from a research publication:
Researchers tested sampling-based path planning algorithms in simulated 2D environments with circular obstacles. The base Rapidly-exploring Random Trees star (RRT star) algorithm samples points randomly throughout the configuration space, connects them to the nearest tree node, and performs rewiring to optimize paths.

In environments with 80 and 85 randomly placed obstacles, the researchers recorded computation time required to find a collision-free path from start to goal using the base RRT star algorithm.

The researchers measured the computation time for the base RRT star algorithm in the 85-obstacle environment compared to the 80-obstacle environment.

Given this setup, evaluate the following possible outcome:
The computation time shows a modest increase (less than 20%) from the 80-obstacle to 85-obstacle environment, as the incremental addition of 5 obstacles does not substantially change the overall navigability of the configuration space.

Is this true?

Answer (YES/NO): NO